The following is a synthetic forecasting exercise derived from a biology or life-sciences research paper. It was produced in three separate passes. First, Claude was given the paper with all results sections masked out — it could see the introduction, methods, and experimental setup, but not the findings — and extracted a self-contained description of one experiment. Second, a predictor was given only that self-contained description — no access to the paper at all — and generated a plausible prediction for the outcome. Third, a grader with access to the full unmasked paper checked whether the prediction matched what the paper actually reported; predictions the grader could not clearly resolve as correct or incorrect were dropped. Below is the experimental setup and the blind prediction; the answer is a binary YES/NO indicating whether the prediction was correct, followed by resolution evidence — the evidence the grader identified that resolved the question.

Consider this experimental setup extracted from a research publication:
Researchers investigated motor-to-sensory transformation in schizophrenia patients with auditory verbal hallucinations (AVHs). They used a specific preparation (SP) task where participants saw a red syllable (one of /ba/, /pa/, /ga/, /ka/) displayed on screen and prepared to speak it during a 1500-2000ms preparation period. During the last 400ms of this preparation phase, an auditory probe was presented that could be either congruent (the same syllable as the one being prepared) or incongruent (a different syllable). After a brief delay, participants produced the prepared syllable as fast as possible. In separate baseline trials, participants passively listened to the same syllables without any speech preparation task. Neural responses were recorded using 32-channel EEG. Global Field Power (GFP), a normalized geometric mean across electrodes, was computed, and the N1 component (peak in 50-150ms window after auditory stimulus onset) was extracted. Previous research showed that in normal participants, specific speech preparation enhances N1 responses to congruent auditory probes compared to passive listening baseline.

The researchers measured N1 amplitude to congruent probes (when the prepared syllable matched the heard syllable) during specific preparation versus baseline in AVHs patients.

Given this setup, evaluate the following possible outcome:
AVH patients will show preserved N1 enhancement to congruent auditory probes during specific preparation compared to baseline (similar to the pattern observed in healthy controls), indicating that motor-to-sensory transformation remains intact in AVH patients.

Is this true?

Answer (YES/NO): NO